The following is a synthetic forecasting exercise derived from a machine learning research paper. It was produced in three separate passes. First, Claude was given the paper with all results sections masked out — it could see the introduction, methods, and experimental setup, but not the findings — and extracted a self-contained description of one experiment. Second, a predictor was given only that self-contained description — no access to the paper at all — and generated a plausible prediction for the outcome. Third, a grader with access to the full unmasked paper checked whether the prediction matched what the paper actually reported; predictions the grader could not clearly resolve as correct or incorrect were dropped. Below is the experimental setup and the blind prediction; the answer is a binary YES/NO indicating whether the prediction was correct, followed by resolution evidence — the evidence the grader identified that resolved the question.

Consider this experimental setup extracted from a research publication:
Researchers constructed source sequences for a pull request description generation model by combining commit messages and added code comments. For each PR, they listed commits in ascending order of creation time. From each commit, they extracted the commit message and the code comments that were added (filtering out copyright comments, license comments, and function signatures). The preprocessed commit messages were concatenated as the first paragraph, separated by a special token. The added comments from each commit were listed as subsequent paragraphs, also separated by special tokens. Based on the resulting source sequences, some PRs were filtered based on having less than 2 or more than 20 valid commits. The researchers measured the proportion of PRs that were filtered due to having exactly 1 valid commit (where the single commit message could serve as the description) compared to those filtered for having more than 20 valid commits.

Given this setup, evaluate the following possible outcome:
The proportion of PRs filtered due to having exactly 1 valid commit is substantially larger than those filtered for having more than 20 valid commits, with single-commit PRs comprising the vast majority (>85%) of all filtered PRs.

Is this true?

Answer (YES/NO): YES